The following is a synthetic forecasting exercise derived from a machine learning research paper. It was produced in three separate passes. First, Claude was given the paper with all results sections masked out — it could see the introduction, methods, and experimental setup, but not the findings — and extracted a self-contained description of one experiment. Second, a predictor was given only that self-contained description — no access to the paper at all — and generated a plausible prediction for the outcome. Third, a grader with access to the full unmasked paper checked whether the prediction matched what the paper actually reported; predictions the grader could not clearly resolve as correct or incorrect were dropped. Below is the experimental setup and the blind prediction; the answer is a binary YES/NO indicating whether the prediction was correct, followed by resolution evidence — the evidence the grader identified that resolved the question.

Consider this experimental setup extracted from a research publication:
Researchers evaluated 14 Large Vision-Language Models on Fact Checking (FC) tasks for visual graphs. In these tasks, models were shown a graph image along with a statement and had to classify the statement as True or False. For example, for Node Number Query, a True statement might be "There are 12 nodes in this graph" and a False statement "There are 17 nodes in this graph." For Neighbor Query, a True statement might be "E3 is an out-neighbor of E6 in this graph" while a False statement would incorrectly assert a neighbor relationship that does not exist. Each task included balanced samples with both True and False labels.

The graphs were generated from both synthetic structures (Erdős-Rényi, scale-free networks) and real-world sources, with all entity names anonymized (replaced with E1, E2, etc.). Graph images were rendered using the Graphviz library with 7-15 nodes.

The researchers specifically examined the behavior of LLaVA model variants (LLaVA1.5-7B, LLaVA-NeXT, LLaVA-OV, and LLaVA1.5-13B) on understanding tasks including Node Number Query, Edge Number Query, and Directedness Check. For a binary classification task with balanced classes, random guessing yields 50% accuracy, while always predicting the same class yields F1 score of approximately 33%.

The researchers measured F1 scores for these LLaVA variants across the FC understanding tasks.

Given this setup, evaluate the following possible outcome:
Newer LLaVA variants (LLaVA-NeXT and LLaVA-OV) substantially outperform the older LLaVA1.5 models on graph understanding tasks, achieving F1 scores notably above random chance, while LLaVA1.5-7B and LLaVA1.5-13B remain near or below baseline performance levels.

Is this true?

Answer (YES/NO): NO